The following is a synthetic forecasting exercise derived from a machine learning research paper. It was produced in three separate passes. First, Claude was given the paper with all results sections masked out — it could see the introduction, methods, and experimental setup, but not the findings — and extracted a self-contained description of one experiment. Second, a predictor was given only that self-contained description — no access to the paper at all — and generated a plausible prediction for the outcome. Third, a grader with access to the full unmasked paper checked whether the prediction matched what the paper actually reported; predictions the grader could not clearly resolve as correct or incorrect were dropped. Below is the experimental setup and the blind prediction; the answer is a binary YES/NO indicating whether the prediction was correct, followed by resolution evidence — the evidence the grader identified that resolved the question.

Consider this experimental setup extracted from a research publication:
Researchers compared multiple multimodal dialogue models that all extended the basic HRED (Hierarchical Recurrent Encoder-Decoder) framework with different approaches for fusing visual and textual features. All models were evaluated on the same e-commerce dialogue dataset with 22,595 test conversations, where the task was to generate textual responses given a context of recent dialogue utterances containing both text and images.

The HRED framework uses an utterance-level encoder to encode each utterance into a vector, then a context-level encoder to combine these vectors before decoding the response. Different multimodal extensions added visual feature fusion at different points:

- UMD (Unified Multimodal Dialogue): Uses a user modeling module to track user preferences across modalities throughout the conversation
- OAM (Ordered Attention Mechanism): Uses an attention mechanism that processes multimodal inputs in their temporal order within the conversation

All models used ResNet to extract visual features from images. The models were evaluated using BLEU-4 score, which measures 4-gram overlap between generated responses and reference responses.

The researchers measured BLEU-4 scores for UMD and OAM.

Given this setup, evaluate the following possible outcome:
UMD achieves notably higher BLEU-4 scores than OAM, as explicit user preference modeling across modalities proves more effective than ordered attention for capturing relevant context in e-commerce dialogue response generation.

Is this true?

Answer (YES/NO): NO